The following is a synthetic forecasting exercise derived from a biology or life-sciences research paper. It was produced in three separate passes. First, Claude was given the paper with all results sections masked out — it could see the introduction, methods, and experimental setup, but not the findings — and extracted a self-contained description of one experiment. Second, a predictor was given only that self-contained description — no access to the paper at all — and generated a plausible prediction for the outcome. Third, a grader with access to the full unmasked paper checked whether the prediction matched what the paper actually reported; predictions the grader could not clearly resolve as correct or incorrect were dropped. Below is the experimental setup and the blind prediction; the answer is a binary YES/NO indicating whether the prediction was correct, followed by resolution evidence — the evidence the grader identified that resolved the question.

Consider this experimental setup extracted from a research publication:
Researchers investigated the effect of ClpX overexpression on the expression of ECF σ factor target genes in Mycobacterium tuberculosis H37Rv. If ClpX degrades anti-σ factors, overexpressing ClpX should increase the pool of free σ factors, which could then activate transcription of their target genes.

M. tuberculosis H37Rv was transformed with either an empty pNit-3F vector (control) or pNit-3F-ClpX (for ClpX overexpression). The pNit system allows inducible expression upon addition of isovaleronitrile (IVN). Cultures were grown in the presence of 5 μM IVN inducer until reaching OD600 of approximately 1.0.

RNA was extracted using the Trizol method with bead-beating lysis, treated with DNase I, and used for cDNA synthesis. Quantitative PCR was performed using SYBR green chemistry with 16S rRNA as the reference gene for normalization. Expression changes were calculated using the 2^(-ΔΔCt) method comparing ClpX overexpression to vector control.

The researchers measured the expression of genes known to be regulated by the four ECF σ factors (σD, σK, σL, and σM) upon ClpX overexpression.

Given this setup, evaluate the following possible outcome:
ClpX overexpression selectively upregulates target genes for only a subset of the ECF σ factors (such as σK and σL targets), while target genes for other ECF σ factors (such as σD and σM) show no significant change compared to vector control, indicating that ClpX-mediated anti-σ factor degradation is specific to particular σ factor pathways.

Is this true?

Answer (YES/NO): NO